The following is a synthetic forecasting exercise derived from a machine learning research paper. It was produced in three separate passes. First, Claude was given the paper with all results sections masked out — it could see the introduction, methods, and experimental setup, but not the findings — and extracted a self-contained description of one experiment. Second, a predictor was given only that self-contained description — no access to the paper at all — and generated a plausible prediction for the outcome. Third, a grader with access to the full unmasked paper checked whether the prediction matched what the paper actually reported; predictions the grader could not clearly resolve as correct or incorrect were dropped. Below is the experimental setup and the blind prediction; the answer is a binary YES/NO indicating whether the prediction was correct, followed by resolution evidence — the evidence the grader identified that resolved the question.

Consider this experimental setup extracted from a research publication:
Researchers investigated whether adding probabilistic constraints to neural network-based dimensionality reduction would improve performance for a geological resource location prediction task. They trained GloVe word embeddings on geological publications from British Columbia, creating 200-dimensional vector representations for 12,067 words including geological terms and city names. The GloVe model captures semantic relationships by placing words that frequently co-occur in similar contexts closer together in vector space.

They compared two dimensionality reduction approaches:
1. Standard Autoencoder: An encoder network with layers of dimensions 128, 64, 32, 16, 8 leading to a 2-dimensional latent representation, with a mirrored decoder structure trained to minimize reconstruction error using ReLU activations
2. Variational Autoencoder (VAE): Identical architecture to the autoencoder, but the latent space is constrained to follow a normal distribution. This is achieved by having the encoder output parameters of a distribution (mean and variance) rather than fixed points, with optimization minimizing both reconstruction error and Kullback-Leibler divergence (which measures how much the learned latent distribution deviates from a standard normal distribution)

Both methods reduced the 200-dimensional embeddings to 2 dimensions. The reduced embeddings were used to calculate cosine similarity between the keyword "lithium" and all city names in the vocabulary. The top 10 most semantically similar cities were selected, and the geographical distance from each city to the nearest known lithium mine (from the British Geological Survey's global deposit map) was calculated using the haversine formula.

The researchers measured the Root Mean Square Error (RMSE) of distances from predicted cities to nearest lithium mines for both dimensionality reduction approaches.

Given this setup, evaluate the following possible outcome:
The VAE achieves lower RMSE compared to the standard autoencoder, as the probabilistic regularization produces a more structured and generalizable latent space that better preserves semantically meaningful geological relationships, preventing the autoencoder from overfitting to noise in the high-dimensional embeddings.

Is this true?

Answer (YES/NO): NO